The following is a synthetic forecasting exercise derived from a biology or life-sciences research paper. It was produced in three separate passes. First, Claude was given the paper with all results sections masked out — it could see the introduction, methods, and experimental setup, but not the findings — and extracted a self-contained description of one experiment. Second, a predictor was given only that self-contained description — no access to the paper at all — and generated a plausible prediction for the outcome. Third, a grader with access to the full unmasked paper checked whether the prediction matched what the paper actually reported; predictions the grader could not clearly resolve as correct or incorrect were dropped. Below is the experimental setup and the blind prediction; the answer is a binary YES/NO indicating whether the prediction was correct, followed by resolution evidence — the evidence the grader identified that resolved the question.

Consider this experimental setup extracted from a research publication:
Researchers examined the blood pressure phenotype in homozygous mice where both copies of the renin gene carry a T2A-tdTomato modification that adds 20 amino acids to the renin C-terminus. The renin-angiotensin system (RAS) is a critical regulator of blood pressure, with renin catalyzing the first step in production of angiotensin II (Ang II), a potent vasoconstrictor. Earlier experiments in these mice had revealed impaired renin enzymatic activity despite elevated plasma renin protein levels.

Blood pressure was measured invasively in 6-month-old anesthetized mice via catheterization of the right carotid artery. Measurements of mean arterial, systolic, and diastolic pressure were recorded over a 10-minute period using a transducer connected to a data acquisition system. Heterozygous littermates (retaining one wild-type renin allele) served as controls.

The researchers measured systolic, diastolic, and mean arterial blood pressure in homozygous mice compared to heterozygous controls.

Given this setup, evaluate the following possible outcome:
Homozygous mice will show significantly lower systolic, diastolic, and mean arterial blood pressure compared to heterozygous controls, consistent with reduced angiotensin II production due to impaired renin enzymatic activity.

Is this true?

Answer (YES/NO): YES